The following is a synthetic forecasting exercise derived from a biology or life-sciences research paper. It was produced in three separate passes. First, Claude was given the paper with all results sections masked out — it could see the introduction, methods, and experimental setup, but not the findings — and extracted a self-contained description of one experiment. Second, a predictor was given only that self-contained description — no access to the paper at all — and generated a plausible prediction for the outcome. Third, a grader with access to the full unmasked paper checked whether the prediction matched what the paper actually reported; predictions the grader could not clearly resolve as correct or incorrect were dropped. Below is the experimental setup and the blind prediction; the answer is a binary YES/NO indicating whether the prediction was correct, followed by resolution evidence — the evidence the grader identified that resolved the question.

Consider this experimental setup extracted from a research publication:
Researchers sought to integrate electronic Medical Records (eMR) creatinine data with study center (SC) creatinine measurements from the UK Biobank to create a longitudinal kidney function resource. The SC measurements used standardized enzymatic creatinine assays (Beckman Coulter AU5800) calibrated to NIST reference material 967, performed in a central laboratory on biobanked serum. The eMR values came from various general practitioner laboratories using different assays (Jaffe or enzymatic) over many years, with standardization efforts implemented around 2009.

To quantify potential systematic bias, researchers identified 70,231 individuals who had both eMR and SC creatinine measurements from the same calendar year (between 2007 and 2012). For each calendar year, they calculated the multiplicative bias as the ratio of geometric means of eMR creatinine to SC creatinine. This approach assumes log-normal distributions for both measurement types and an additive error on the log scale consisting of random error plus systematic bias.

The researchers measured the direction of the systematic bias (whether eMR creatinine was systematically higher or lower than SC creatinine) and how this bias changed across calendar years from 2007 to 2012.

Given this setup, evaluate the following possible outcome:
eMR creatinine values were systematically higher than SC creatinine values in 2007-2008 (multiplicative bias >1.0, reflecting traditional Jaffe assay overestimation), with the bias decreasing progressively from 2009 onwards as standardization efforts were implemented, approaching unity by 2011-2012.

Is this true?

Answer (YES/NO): NO